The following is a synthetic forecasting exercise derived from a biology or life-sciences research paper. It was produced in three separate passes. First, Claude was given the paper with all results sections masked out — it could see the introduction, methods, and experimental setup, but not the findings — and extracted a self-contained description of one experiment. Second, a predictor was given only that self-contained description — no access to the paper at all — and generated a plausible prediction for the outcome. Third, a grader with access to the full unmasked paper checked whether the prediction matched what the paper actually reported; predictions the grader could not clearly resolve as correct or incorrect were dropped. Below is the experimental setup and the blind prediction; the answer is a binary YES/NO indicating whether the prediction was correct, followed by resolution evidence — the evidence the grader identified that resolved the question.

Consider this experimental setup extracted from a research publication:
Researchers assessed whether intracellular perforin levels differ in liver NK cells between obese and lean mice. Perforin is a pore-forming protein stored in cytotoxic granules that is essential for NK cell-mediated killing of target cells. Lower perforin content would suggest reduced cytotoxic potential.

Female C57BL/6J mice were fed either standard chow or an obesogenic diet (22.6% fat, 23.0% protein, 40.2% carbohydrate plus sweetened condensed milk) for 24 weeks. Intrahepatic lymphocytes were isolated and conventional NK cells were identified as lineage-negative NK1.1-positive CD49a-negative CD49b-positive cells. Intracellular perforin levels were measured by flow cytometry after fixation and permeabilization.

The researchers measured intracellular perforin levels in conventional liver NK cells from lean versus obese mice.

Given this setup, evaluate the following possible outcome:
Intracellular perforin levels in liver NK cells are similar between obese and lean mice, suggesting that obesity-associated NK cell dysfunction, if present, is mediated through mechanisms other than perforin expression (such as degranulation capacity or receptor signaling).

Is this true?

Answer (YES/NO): NO